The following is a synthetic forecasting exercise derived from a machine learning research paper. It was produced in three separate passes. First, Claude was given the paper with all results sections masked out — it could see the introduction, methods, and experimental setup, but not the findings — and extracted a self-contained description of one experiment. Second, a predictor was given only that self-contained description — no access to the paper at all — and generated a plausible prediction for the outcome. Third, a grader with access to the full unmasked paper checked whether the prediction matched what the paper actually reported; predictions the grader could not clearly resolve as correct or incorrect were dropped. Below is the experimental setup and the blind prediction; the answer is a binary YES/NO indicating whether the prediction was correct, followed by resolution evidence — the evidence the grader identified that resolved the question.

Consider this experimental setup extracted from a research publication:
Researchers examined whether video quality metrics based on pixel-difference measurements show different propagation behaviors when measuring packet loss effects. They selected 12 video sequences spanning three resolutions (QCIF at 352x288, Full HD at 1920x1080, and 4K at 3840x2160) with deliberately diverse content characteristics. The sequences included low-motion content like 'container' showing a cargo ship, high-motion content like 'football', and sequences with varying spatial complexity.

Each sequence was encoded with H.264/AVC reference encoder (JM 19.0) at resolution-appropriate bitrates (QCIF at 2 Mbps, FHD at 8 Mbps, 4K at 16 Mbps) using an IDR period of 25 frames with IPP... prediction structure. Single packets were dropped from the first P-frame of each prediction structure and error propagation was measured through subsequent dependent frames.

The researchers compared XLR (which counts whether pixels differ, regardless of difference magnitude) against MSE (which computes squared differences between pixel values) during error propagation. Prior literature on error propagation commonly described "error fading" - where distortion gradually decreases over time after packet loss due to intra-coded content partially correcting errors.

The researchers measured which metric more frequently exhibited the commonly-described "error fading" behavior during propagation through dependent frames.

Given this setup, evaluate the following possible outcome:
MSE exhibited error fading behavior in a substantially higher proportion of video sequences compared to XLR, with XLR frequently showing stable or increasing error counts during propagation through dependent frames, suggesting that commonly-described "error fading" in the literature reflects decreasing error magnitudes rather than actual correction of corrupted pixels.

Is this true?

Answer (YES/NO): YES